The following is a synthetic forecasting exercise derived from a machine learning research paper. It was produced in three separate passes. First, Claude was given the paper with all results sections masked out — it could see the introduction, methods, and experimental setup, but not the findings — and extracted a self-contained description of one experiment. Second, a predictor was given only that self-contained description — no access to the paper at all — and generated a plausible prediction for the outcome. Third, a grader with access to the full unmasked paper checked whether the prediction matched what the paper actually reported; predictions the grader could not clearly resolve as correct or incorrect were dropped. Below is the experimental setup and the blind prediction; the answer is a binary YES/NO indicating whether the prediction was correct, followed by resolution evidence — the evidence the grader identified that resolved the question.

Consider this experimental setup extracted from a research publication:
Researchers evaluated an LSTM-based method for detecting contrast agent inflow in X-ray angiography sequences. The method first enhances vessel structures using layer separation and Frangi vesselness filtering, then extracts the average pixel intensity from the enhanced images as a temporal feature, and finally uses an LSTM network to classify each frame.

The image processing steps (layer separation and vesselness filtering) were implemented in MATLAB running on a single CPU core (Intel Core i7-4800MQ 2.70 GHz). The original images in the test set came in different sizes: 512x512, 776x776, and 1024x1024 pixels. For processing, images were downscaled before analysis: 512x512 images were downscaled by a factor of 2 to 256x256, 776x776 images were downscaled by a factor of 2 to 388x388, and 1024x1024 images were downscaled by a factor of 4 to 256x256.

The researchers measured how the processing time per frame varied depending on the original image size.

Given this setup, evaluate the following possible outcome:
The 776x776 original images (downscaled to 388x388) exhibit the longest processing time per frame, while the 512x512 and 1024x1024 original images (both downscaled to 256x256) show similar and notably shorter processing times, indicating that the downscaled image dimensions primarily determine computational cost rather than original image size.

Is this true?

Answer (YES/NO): YES